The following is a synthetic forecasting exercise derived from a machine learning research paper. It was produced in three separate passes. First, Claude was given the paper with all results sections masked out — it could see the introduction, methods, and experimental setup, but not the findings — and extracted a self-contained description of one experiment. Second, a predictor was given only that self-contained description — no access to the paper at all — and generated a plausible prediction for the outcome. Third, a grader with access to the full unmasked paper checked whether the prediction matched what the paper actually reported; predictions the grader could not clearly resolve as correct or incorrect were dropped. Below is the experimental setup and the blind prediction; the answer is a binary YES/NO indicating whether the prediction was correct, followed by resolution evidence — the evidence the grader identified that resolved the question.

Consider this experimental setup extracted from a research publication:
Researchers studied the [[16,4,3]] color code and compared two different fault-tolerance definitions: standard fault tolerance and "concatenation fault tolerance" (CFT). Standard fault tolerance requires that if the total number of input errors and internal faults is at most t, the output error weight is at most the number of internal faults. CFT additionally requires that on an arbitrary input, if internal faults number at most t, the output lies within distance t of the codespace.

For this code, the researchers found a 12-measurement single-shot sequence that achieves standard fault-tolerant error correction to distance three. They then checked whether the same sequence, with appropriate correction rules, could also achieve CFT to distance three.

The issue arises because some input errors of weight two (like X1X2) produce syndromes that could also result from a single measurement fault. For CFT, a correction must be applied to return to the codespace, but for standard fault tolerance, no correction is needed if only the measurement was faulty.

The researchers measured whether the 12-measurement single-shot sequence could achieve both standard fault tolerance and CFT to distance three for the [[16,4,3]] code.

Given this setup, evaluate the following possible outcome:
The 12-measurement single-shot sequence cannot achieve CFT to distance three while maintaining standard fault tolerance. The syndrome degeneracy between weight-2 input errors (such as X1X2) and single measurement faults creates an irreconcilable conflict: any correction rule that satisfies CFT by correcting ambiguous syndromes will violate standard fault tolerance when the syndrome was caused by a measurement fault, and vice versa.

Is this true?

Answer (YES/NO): YES